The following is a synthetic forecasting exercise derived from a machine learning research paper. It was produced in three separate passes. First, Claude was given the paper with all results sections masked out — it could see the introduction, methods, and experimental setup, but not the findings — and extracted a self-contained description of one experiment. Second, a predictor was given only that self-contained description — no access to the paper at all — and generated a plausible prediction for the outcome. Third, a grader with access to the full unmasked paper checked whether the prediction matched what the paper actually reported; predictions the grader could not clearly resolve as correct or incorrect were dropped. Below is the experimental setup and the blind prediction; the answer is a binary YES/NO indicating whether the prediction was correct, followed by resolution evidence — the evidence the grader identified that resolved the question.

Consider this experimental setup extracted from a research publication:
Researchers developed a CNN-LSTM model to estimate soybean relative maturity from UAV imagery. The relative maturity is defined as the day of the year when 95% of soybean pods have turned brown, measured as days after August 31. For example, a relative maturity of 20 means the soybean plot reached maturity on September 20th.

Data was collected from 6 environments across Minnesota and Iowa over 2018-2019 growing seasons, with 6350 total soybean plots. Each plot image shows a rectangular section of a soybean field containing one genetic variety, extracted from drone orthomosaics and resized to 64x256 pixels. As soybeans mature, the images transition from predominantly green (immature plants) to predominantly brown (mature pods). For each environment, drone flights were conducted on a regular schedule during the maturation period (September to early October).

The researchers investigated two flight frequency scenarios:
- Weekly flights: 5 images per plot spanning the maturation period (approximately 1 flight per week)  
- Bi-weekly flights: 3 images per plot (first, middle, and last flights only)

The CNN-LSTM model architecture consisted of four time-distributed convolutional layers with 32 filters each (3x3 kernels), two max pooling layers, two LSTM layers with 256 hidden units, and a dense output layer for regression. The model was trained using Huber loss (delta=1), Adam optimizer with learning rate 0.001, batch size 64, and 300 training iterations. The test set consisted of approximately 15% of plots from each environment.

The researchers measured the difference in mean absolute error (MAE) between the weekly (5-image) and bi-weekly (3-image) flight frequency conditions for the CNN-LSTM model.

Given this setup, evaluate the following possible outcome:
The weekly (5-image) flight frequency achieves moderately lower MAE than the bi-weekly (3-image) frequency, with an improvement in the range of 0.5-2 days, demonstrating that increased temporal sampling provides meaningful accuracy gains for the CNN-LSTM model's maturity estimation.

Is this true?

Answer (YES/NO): NO